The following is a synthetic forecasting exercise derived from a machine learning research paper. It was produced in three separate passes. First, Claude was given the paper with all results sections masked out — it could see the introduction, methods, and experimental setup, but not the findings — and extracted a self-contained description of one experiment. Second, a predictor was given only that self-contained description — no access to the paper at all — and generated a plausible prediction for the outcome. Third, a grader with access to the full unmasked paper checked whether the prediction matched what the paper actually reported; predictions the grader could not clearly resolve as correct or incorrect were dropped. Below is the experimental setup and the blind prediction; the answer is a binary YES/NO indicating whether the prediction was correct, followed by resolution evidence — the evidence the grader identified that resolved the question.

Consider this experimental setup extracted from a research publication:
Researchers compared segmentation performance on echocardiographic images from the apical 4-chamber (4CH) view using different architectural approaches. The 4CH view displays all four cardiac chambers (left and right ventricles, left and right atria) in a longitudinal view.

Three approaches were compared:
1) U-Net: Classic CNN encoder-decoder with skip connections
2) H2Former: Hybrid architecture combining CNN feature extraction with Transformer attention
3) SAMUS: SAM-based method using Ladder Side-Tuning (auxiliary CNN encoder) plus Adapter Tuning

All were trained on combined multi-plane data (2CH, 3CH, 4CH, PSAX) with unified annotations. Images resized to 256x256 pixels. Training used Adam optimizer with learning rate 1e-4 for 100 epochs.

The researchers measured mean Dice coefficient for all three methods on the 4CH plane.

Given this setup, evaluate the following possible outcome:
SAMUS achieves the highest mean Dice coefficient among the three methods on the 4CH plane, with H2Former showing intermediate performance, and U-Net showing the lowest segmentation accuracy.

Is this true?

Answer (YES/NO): YES